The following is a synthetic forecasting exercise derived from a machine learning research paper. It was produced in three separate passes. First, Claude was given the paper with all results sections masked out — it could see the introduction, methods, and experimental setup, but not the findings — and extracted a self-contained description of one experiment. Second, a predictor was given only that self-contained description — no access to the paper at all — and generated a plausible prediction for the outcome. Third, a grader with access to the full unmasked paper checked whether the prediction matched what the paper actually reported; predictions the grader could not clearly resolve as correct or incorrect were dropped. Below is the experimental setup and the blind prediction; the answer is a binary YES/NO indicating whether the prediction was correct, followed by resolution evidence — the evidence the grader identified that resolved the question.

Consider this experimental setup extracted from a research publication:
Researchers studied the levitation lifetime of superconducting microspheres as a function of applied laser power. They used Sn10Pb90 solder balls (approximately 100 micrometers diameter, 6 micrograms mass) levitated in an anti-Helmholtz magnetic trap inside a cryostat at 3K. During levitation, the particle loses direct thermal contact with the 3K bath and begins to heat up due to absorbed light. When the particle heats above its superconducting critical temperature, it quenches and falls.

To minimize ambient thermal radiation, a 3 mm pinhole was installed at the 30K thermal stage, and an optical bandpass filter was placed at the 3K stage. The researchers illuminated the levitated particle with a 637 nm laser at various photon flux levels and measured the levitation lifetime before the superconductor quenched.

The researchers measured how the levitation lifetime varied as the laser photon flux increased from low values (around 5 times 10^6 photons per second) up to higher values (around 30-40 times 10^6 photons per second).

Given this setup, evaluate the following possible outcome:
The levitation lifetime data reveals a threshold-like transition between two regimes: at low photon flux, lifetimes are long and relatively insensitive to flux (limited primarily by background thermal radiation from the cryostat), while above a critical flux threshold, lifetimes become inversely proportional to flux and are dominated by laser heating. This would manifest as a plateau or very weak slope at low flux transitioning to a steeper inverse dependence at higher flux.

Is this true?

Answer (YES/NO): NO